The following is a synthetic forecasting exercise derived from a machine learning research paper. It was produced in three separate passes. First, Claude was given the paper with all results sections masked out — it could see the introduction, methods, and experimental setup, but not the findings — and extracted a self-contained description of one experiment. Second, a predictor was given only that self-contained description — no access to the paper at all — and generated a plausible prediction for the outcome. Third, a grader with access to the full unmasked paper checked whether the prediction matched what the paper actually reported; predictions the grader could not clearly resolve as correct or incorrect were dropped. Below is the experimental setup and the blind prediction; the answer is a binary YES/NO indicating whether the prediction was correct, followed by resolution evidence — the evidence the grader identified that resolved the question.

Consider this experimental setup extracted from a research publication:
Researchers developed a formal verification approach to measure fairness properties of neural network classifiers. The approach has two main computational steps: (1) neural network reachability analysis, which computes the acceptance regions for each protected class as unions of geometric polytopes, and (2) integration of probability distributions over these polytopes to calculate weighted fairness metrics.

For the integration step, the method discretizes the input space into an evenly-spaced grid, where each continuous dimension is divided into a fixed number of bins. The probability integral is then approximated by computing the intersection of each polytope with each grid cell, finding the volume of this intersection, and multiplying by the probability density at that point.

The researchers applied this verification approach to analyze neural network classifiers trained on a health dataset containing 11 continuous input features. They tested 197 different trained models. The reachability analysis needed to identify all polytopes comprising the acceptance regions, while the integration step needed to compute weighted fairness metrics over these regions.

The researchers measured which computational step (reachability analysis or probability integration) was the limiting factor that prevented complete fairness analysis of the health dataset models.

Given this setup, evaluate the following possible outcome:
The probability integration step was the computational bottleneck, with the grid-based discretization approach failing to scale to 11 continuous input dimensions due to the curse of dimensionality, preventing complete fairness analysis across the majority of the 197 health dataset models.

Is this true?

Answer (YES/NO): YES